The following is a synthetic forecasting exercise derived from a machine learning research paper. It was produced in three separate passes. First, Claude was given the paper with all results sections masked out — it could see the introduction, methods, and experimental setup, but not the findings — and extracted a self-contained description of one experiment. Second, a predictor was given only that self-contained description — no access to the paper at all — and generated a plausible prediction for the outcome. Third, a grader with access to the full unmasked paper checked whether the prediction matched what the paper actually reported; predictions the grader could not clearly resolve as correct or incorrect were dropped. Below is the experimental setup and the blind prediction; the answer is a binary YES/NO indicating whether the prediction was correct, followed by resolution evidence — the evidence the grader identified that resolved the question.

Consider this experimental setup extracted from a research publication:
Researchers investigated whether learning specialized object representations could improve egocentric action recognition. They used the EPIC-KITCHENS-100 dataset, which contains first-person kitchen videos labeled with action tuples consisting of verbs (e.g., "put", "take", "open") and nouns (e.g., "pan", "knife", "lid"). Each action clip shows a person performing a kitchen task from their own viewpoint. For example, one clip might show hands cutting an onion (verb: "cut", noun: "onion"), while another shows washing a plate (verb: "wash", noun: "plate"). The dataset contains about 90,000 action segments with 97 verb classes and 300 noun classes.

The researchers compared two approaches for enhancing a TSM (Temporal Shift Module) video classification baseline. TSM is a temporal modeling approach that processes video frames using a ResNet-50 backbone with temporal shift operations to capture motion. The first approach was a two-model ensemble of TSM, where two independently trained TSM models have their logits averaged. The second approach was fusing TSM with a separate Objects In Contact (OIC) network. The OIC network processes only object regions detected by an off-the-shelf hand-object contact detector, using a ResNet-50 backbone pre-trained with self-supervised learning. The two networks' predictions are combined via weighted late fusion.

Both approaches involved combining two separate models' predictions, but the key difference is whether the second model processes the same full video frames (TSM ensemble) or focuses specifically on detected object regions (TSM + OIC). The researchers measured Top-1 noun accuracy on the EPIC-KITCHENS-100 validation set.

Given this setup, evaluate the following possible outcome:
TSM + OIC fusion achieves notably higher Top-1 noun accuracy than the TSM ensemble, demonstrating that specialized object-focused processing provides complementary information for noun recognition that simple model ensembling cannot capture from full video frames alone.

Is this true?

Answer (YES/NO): YES